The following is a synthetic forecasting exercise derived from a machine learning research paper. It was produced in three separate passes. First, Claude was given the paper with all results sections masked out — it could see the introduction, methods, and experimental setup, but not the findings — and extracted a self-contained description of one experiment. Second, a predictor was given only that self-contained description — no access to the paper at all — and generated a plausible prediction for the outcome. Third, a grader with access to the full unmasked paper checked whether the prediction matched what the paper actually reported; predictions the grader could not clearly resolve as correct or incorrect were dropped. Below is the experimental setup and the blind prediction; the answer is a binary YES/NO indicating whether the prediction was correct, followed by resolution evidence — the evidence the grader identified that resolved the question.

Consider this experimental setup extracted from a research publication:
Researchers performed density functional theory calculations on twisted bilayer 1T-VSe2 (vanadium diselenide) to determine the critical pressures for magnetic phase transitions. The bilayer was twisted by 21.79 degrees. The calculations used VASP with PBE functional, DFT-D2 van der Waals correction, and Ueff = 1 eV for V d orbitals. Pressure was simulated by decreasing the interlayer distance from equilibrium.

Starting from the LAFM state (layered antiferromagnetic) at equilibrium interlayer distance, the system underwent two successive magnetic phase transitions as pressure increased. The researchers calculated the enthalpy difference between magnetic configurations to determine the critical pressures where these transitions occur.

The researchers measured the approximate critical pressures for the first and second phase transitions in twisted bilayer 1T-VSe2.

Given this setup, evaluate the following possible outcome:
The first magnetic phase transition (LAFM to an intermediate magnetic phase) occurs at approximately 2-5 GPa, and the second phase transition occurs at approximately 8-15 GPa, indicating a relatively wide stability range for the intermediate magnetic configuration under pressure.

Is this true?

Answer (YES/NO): NO